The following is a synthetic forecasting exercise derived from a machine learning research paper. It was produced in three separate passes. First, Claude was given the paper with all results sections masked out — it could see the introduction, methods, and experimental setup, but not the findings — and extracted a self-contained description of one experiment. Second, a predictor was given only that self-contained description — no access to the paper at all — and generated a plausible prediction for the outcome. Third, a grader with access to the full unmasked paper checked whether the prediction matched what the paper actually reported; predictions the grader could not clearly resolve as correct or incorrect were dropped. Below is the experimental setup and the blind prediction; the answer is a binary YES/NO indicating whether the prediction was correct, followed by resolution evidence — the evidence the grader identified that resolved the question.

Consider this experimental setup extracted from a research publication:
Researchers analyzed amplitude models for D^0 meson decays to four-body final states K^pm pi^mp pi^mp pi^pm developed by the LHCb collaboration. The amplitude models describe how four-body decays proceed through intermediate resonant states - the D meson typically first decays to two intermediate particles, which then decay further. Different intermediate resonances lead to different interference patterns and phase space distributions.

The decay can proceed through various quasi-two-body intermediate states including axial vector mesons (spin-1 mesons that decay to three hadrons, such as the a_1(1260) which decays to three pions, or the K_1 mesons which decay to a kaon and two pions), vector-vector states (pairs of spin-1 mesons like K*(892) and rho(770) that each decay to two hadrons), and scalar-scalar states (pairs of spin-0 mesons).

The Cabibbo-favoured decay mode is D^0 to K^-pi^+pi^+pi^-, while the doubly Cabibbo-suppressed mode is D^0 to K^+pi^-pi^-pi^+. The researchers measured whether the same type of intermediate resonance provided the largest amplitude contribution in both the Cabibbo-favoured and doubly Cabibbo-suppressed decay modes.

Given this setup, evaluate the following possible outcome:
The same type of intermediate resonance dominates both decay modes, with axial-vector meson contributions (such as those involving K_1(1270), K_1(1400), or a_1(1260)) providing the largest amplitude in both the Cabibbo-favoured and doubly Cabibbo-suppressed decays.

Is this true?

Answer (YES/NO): YES